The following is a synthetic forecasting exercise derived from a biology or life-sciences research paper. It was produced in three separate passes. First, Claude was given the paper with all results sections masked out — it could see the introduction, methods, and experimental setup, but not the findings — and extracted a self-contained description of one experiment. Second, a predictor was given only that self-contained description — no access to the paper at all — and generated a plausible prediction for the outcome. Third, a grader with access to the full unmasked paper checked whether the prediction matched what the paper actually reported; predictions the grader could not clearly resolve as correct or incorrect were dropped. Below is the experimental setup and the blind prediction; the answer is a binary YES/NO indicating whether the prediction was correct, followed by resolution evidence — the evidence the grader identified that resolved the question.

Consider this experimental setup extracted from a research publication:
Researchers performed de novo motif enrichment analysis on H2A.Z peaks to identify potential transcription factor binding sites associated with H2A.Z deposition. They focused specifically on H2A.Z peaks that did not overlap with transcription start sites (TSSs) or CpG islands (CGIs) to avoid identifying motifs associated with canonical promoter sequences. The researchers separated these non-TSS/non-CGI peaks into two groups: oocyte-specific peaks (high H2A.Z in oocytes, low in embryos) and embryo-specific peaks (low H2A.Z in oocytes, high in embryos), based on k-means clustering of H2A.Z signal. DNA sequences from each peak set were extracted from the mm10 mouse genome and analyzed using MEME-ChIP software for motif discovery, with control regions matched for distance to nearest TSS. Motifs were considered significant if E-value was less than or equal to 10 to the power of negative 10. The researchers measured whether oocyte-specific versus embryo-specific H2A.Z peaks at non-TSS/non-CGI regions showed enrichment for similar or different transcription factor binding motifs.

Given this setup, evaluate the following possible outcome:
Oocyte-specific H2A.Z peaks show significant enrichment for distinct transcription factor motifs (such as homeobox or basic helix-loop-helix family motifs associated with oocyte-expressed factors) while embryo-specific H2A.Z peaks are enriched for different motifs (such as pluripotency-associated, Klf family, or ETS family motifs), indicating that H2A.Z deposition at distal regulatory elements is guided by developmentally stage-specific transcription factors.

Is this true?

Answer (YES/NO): NO